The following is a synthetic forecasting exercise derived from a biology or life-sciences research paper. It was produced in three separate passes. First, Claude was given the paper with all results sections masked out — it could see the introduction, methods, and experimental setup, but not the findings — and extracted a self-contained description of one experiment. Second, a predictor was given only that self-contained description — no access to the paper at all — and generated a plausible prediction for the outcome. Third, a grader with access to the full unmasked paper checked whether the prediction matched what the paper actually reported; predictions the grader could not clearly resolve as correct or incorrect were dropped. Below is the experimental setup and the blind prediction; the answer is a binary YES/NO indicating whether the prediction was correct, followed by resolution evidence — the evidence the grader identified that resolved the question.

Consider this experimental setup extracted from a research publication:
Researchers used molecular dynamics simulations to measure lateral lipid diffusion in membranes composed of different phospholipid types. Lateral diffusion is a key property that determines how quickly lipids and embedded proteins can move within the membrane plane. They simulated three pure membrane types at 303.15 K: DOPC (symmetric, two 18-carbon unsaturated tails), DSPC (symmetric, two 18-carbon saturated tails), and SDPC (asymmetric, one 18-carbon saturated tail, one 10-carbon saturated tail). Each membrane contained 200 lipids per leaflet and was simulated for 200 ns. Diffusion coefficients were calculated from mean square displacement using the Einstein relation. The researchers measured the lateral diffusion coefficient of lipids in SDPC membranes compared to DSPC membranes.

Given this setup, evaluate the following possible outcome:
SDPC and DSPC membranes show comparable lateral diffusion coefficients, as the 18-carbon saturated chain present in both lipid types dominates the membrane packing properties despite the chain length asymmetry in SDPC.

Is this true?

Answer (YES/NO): NO